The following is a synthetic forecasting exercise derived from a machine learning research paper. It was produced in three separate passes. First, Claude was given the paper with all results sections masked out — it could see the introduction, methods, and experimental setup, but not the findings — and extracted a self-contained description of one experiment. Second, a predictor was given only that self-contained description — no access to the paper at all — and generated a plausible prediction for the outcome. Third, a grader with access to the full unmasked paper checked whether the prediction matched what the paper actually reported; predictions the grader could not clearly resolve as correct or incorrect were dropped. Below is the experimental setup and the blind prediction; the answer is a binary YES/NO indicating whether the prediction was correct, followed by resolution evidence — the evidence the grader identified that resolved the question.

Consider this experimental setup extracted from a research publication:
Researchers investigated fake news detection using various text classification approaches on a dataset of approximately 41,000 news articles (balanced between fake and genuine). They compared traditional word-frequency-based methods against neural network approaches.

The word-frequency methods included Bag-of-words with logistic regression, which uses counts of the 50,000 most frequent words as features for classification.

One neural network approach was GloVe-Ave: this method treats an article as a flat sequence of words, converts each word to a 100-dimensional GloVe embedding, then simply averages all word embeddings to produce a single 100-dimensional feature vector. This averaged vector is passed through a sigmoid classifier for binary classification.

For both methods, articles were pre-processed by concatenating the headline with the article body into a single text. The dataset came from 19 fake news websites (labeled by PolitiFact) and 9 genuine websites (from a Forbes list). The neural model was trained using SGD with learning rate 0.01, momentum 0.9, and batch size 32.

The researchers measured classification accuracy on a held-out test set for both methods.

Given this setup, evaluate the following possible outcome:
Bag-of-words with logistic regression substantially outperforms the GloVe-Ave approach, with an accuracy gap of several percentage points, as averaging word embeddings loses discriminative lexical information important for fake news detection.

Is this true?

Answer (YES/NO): NO